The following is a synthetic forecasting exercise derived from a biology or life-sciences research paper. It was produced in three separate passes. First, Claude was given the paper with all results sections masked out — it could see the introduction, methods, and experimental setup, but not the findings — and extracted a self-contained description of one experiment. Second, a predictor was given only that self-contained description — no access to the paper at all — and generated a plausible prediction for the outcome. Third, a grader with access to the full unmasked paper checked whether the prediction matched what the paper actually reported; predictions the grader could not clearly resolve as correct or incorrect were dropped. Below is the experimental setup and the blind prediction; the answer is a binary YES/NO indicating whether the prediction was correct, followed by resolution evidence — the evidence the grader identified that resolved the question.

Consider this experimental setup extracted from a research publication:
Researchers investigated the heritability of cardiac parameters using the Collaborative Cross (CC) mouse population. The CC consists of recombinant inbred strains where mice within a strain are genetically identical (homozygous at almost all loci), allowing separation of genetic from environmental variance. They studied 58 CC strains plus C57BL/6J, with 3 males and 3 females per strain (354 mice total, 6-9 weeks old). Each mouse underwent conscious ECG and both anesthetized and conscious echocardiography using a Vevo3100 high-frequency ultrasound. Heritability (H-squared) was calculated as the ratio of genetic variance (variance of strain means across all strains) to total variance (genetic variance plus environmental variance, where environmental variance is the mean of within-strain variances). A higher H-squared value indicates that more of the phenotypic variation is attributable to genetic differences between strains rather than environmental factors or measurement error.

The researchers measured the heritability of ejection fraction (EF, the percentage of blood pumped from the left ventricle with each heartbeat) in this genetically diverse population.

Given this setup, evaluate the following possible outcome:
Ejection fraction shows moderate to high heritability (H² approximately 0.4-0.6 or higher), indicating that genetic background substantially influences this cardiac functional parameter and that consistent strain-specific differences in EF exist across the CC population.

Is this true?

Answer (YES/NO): YES